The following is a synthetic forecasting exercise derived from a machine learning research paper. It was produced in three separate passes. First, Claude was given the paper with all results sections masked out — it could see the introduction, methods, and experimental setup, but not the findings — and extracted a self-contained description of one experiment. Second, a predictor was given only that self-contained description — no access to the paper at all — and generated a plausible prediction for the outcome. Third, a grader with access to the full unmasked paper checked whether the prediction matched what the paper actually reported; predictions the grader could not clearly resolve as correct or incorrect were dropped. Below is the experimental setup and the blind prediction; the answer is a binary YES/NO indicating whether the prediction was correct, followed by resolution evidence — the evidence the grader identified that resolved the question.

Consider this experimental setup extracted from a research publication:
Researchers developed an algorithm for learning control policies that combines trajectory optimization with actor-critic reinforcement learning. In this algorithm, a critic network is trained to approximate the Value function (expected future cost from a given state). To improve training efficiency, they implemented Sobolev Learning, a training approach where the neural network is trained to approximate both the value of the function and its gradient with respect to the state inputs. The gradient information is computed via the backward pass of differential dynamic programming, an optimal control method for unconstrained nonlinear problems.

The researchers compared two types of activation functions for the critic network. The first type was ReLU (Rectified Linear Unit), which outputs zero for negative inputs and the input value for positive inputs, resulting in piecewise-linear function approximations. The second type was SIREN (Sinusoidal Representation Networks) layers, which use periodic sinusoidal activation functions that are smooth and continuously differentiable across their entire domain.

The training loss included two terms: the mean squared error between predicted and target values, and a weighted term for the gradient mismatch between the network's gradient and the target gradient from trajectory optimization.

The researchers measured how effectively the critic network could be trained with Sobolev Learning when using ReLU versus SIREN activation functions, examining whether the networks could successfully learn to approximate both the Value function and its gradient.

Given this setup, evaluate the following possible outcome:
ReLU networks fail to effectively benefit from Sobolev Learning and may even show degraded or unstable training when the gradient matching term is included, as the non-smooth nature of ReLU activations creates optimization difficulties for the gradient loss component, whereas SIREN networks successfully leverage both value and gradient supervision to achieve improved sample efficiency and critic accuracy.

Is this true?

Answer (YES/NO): NO